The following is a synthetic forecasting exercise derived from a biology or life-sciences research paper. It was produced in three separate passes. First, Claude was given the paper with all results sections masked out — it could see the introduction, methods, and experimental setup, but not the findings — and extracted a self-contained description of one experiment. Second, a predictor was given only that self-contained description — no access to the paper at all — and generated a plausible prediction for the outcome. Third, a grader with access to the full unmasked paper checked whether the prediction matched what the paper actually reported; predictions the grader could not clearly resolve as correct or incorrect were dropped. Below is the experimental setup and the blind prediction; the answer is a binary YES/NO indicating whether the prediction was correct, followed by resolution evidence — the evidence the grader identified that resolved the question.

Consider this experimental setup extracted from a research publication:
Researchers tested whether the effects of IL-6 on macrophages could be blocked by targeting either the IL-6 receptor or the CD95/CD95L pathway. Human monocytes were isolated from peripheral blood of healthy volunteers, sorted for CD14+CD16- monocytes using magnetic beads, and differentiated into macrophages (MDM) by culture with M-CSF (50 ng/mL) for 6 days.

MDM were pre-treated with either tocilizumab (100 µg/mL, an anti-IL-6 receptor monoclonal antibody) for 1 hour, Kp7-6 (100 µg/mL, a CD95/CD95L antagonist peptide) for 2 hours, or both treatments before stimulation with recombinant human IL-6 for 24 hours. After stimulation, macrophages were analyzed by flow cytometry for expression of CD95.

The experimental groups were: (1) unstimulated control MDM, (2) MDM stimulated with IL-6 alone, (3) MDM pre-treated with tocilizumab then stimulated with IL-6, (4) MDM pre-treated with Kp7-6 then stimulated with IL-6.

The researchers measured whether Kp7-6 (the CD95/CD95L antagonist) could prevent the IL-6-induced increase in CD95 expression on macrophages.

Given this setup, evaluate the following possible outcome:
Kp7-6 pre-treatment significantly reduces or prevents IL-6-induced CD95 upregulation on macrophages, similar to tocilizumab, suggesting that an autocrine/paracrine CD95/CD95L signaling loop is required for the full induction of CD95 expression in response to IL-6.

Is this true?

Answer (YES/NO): NO